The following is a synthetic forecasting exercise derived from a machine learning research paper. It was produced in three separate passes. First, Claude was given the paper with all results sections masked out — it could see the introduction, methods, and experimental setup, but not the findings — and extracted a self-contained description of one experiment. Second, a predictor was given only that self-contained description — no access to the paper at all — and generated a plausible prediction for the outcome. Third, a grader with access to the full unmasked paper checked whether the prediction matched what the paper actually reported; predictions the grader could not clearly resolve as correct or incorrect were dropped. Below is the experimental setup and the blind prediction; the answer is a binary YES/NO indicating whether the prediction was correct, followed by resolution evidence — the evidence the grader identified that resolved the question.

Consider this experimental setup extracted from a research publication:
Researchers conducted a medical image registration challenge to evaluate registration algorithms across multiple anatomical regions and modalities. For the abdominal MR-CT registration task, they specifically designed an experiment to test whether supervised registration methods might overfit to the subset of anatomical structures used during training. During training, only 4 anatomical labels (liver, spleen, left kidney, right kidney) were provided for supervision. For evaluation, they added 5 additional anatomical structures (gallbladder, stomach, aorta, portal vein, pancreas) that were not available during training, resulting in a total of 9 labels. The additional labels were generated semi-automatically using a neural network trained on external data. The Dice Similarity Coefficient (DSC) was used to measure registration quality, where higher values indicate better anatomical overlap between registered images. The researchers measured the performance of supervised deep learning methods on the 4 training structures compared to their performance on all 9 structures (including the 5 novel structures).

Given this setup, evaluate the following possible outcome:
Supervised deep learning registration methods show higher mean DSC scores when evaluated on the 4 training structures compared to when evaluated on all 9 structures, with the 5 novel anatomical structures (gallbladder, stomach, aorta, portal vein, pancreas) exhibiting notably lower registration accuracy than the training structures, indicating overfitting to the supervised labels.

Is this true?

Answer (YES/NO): YES